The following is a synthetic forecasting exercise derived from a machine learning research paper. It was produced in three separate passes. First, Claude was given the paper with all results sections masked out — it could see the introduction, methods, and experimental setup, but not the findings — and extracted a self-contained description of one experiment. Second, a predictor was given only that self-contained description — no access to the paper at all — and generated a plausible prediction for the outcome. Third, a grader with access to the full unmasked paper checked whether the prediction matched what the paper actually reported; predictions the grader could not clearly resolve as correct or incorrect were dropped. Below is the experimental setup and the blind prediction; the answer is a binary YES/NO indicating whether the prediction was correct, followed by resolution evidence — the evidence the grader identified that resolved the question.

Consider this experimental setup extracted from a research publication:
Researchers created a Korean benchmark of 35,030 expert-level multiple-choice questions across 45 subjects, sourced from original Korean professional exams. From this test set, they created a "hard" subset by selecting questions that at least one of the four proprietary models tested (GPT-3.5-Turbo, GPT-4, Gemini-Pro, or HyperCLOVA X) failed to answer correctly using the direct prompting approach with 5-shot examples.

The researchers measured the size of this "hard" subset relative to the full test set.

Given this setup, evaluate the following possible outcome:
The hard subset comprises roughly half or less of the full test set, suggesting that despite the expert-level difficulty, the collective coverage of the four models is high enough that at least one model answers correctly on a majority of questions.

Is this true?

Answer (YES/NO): YES